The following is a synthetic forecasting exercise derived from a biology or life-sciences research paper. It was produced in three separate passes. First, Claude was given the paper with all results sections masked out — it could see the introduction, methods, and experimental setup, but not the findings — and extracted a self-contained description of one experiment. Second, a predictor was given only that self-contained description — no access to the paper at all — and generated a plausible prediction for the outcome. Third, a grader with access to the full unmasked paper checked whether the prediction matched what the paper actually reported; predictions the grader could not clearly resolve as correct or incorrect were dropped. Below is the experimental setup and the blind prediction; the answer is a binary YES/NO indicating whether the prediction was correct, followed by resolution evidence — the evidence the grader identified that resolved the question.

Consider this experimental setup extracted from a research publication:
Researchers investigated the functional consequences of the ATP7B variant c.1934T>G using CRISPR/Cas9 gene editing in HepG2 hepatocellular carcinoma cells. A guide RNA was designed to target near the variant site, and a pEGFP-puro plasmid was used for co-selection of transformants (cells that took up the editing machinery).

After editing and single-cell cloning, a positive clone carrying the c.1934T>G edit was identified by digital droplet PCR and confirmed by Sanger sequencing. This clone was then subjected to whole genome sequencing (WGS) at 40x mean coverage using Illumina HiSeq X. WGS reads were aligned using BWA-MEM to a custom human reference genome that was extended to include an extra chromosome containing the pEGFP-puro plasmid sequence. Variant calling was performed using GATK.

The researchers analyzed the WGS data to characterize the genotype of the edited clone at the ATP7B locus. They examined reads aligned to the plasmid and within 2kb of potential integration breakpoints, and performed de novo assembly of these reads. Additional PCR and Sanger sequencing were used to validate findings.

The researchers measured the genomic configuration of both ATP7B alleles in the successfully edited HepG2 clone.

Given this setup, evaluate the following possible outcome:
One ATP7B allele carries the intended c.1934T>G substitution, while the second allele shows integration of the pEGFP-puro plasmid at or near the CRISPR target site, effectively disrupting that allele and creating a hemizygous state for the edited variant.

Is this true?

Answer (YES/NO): YES